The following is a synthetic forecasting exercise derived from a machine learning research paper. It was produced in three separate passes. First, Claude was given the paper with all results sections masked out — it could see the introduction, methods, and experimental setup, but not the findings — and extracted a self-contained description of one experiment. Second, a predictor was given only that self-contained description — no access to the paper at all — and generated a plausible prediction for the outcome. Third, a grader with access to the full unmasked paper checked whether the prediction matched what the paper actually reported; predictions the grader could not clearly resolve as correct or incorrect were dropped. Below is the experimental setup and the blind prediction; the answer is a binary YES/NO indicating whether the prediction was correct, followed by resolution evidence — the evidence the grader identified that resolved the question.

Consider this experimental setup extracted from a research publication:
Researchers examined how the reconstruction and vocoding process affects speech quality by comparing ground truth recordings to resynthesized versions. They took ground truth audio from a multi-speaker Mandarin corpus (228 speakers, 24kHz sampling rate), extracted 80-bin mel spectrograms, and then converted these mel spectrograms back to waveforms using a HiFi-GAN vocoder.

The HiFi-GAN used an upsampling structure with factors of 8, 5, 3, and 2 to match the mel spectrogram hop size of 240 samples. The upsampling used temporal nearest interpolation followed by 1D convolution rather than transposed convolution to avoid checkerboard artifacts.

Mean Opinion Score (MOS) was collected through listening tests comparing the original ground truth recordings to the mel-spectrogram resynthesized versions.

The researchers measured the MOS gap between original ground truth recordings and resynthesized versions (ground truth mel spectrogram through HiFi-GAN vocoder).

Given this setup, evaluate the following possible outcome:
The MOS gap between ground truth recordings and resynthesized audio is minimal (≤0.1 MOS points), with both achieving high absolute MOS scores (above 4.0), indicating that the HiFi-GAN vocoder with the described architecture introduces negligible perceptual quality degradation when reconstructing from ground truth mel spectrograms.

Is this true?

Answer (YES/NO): NO